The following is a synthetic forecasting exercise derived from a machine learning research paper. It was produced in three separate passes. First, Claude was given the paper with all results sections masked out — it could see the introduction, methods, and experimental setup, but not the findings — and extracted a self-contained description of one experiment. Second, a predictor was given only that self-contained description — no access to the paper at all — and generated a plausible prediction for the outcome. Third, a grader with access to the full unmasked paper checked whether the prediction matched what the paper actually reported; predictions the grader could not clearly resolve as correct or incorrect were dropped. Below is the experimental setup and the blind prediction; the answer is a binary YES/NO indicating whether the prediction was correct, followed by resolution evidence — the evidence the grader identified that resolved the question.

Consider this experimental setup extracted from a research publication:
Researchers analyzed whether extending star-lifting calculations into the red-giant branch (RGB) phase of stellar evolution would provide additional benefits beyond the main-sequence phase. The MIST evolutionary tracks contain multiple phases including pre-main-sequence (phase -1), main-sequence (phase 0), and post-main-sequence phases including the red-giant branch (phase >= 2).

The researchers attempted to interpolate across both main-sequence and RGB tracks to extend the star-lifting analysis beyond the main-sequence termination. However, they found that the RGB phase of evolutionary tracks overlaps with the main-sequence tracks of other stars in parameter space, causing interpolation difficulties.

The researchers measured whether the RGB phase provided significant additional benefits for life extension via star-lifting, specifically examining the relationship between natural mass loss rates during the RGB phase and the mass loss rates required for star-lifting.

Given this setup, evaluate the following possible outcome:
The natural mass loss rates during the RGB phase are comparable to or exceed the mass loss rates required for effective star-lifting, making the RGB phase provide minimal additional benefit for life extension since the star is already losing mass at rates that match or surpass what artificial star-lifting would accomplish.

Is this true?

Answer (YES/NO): YES